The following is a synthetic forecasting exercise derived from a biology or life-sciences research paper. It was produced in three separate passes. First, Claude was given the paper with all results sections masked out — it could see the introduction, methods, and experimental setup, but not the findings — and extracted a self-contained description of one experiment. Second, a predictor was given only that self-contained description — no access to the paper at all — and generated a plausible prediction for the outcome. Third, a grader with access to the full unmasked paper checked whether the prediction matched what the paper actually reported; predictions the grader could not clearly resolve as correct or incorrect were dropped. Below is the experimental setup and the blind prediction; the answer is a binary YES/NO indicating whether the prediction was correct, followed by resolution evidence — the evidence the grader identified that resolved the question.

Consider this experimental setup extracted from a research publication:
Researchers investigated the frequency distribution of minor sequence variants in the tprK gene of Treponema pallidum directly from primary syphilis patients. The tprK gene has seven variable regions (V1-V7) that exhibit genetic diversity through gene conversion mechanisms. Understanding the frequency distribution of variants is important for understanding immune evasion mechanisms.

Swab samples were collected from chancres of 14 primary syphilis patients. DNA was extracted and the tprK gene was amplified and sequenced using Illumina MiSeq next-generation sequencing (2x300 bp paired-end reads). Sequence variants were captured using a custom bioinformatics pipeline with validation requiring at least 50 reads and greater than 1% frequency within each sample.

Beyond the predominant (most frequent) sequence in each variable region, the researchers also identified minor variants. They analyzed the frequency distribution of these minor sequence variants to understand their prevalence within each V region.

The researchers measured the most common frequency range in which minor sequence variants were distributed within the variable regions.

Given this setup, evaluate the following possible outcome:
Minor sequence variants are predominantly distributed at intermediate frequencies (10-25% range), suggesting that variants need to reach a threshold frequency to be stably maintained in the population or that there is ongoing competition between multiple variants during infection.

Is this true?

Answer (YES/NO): NO